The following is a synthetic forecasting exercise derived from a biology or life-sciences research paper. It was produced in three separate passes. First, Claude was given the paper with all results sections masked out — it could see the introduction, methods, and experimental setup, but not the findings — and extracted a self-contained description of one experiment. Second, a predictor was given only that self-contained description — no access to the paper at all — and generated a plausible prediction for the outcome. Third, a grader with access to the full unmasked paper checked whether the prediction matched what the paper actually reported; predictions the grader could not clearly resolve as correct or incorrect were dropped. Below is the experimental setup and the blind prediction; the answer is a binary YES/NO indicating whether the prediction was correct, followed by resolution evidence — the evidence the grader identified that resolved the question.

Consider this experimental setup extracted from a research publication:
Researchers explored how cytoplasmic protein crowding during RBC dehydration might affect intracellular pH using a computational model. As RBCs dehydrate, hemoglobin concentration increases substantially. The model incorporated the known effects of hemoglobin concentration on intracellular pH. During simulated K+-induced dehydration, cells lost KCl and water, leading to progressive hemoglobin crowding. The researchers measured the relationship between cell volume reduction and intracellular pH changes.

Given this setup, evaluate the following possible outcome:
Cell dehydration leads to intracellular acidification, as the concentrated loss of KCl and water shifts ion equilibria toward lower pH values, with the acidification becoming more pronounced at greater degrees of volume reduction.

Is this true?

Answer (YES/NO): YES